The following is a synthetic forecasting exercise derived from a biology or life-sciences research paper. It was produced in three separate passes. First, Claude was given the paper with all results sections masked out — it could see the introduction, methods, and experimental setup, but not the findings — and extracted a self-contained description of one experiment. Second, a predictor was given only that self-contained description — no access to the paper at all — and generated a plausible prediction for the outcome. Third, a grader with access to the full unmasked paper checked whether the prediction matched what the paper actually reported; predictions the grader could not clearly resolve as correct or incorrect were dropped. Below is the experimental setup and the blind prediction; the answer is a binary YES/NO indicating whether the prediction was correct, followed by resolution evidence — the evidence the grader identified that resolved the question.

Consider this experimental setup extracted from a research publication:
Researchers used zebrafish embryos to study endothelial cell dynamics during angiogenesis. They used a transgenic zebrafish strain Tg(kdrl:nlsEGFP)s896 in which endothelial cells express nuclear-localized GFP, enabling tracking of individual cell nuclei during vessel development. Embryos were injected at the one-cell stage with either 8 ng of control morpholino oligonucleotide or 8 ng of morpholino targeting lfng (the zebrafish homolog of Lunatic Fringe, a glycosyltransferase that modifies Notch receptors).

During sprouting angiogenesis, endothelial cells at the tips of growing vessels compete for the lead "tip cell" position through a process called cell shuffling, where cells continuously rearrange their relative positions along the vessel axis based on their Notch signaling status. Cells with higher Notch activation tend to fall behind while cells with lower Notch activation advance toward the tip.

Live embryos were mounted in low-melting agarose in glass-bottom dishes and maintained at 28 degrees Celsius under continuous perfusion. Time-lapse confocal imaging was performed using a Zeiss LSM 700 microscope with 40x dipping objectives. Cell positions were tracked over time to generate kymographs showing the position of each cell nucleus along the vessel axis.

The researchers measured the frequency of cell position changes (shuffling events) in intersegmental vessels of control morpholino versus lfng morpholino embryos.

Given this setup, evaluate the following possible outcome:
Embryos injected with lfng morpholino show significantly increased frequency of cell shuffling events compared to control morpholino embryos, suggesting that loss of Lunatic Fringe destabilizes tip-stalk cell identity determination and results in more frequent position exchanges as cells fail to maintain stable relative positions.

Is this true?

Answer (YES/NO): YES